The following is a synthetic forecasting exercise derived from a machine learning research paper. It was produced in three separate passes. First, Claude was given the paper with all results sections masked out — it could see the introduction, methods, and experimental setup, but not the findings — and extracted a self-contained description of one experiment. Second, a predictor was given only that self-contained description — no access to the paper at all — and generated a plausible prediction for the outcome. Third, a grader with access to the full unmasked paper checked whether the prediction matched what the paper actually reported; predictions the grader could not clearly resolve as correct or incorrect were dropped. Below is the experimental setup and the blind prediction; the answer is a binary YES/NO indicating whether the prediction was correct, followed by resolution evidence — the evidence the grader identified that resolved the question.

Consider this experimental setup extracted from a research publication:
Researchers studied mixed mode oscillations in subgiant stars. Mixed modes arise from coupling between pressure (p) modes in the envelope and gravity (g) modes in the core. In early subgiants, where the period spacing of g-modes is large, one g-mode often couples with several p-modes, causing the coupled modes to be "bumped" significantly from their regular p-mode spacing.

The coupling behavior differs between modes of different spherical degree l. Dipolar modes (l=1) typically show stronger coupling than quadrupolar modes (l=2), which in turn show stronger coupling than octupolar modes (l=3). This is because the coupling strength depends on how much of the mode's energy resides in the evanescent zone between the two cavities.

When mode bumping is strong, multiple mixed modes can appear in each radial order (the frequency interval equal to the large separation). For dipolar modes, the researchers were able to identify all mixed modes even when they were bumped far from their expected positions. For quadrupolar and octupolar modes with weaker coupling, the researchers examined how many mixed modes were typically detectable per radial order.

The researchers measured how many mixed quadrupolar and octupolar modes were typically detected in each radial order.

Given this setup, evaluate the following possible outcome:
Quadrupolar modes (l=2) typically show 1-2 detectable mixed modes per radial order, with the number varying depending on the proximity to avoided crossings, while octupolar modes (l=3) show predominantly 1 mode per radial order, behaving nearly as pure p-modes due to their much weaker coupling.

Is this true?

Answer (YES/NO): NO